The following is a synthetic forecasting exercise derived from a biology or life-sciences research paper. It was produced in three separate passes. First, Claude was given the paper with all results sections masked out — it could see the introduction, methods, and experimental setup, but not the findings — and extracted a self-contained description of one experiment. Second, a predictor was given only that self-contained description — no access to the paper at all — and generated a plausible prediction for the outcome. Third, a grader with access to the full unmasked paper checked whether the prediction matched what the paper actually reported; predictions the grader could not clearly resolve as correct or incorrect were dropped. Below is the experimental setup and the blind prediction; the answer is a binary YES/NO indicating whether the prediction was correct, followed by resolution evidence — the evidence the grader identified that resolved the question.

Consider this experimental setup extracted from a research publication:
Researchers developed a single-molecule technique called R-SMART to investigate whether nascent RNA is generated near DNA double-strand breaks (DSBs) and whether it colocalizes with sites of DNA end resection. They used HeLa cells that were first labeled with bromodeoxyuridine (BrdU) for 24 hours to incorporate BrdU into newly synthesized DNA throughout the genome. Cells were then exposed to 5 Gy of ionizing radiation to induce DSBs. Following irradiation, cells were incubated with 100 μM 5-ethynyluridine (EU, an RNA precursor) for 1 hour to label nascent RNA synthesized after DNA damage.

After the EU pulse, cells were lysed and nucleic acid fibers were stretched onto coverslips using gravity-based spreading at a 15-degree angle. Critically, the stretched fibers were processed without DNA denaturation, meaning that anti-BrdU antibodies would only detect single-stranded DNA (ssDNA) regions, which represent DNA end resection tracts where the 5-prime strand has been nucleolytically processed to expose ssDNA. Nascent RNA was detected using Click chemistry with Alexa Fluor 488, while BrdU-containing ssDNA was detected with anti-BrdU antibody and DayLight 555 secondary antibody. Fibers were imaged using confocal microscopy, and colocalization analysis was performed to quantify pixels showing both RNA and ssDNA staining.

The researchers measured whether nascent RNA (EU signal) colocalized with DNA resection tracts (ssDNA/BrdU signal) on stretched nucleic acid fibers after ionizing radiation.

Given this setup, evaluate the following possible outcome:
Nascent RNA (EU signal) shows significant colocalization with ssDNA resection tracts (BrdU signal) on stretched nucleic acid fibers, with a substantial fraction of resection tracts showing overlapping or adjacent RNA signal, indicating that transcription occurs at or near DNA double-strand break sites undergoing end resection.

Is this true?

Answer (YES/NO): YES